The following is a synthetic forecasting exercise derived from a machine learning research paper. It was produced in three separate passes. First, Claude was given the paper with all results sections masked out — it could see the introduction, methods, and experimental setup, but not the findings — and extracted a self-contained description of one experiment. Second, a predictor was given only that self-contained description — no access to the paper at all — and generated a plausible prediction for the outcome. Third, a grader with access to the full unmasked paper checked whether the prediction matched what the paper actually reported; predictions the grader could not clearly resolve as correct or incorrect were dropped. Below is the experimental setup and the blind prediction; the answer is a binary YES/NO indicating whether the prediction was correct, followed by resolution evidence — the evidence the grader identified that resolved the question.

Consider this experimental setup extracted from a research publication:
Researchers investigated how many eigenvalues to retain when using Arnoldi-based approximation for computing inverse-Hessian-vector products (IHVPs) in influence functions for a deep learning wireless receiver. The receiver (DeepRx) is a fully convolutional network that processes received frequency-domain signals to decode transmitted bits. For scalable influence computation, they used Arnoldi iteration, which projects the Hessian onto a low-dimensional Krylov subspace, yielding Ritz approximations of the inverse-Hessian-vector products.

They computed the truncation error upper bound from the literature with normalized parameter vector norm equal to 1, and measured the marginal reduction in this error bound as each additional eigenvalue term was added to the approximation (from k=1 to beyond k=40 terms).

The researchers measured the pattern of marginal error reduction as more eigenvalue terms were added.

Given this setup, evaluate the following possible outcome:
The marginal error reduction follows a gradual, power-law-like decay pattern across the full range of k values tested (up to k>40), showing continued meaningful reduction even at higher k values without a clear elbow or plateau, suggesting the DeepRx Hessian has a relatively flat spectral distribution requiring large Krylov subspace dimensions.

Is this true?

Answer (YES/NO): NO